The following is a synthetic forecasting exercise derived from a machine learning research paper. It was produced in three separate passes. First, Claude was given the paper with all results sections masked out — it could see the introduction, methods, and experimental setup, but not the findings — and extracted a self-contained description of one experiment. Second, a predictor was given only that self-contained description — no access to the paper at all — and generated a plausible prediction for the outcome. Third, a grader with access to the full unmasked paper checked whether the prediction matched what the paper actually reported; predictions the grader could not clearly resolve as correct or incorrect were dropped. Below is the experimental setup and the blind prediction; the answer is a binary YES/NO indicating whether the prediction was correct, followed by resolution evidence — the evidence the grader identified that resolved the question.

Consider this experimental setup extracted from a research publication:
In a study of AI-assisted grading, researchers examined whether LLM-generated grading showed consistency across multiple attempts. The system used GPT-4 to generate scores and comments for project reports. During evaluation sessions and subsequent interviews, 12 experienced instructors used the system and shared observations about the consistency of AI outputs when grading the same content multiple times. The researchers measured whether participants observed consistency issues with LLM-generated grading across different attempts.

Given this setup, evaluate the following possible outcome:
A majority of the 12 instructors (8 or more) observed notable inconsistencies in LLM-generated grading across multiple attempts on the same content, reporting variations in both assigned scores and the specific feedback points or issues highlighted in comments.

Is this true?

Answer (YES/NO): NO